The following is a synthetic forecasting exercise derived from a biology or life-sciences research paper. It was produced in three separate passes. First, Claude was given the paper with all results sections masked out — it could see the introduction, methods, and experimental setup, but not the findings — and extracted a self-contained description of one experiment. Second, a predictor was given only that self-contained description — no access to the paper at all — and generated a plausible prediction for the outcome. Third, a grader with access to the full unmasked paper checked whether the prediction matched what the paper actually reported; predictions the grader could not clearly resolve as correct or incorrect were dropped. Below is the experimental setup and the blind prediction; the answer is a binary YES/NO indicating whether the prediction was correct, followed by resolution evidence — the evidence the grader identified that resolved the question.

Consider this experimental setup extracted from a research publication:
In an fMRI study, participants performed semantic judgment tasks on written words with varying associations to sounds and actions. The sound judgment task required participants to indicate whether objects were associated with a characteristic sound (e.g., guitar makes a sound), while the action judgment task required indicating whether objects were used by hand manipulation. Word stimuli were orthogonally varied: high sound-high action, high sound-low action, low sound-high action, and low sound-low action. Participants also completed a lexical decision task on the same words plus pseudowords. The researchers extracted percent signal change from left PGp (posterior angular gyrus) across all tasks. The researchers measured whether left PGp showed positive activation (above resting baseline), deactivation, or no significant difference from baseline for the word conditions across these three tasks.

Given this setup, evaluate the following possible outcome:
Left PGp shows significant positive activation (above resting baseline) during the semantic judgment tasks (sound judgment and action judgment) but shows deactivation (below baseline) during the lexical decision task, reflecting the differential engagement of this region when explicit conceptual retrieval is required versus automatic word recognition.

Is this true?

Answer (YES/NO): NO